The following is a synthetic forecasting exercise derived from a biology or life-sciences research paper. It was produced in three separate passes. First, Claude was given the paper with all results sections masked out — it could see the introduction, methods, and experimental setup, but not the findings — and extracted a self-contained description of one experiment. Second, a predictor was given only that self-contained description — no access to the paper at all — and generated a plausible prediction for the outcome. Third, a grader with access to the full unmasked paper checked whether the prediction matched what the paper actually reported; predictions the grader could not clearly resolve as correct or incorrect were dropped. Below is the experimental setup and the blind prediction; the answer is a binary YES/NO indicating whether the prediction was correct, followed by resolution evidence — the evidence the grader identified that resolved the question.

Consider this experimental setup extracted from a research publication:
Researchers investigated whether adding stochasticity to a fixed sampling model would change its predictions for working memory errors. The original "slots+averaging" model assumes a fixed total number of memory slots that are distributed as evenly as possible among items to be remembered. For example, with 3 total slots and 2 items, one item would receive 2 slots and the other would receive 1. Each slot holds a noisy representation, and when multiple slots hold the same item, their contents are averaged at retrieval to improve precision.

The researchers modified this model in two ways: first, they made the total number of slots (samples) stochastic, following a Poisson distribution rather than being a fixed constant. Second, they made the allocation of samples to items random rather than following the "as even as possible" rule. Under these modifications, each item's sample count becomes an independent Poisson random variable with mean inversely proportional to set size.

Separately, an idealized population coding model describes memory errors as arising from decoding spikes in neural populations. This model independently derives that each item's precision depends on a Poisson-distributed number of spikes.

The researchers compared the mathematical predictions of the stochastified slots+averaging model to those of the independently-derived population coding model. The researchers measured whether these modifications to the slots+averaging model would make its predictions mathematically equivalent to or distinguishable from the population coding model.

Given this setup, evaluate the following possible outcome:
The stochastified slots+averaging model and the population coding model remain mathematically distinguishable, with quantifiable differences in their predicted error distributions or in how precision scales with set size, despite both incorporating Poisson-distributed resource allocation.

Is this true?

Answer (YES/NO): NO